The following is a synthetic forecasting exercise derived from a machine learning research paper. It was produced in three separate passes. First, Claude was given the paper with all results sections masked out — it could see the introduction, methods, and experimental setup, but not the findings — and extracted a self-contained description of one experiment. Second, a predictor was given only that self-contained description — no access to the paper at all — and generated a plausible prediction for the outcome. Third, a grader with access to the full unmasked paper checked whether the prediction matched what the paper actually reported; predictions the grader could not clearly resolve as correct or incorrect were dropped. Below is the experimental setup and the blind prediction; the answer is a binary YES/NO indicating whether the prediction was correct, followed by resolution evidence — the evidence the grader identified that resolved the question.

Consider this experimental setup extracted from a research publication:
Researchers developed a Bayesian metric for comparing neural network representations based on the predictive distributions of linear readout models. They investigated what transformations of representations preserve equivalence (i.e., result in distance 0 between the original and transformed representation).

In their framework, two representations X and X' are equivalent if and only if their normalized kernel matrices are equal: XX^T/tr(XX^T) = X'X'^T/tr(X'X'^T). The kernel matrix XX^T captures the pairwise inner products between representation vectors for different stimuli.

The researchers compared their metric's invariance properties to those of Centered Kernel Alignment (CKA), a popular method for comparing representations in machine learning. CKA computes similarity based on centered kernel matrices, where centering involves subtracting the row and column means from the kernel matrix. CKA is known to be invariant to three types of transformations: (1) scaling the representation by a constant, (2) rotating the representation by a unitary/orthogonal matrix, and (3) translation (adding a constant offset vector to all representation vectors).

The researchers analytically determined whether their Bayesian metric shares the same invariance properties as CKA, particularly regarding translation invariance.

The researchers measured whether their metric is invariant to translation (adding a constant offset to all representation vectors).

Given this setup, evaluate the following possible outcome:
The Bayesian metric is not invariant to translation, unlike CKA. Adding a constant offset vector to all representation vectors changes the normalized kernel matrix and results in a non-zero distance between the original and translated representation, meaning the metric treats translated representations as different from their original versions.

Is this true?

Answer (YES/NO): YES